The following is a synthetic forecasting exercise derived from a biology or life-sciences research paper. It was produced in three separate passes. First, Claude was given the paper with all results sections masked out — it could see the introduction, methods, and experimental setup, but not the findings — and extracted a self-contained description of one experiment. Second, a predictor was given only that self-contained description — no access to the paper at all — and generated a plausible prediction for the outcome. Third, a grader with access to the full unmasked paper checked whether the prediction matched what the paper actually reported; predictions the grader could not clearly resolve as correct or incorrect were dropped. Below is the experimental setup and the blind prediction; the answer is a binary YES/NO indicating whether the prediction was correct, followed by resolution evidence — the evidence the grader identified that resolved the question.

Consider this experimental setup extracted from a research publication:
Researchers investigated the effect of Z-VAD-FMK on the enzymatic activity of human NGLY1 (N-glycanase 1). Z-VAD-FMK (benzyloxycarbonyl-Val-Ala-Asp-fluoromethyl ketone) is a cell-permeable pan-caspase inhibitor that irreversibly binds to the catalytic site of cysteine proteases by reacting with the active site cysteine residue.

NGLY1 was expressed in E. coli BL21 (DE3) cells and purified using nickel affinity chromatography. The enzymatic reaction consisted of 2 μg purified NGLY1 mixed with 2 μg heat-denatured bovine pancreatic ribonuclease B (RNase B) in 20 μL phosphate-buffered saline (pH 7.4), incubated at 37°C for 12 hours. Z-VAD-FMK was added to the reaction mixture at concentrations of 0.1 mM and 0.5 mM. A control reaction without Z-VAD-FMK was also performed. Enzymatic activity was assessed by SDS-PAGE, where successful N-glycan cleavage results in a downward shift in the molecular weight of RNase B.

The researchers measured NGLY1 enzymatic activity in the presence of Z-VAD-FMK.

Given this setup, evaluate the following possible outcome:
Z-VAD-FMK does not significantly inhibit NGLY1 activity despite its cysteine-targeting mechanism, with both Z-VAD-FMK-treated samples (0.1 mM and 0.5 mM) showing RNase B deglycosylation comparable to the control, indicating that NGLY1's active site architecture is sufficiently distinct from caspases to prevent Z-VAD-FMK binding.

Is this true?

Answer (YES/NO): NO